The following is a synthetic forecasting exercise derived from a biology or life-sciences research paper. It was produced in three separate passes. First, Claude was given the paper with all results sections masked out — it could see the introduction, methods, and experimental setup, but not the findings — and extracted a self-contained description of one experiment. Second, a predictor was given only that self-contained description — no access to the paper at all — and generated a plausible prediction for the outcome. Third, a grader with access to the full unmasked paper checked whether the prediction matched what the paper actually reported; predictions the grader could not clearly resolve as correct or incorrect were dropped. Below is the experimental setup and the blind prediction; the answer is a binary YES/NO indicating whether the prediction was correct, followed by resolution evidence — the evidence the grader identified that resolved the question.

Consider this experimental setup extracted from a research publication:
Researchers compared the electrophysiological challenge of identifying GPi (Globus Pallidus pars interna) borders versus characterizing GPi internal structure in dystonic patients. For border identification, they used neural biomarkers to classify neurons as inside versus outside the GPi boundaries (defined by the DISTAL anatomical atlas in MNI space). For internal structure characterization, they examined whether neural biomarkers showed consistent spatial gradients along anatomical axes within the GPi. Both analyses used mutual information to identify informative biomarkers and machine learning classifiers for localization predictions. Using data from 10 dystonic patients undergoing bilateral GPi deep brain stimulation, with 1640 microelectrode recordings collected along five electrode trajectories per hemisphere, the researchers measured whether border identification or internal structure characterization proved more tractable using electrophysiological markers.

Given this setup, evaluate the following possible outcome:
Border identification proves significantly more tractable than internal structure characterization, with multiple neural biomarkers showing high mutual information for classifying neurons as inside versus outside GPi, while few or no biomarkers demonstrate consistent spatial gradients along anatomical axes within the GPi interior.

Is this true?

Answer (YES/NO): NO